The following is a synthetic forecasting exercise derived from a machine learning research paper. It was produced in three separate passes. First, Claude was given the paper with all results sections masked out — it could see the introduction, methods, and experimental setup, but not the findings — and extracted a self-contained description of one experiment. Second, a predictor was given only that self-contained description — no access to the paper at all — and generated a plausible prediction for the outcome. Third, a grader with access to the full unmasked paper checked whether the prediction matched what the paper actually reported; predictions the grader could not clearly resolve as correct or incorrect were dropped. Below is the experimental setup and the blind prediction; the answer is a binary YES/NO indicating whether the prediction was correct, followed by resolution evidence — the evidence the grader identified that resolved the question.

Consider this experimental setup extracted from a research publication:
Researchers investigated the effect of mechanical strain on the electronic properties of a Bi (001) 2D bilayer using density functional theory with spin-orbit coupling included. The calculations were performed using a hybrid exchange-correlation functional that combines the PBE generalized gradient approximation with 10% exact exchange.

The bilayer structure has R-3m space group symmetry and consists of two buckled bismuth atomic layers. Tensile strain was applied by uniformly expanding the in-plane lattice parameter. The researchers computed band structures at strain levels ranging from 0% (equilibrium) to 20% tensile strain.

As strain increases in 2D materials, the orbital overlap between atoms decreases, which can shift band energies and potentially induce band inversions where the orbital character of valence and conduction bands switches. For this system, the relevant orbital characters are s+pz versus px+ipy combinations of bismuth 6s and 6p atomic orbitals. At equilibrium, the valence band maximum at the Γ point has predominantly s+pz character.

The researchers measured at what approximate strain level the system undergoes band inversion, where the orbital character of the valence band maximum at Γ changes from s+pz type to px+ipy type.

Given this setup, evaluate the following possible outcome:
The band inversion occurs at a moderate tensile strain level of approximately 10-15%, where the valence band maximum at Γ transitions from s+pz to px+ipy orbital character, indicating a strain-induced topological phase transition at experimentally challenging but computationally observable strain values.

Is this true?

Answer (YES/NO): YES